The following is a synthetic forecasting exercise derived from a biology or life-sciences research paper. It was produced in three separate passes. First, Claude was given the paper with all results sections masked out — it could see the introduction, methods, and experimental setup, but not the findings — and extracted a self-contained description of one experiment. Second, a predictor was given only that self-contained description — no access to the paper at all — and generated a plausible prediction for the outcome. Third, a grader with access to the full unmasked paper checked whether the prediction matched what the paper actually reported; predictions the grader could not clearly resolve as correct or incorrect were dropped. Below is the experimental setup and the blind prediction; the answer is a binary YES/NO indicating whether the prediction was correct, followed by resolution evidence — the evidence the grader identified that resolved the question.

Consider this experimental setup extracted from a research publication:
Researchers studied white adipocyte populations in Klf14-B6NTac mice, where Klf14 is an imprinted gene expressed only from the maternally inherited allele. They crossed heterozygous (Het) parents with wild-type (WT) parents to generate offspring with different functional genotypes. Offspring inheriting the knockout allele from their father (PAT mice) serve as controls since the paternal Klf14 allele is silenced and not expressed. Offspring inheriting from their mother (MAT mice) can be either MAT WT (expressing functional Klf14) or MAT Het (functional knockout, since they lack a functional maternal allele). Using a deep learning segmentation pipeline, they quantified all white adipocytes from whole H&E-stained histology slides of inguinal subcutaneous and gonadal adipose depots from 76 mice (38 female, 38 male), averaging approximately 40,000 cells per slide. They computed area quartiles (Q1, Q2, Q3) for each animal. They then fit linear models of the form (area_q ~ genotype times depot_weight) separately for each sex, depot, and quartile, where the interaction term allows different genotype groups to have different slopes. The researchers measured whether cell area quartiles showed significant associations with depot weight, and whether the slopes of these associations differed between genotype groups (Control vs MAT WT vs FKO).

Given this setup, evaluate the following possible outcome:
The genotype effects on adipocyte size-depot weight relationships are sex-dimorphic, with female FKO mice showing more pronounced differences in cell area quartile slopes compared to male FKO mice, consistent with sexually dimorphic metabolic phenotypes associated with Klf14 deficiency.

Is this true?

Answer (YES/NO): YES